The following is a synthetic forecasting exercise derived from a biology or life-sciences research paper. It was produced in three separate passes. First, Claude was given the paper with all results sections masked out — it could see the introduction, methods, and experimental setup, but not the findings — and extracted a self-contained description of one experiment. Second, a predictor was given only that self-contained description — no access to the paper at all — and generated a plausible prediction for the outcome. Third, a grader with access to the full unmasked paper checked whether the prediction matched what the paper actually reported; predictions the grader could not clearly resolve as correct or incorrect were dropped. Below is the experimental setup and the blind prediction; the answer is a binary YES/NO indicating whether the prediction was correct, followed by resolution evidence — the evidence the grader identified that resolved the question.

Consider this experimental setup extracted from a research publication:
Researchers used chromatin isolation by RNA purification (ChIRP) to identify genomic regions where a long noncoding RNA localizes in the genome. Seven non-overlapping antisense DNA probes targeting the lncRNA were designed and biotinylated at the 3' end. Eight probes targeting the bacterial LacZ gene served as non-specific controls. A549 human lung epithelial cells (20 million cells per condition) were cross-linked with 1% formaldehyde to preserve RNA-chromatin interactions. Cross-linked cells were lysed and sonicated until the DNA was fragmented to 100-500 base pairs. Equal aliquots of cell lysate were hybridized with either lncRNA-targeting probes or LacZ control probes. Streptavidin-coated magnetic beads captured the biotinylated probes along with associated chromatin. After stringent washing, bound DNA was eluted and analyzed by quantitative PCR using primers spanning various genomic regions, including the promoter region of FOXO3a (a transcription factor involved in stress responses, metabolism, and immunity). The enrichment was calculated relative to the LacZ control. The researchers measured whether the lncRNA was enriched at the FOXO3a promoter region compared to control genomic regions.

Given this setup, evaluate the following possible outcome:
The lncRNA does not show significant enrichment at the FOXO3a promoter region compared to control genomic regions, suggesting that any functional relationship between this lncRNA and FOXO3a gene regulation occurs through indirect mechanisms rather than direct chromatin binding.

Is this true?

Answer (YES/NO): NO